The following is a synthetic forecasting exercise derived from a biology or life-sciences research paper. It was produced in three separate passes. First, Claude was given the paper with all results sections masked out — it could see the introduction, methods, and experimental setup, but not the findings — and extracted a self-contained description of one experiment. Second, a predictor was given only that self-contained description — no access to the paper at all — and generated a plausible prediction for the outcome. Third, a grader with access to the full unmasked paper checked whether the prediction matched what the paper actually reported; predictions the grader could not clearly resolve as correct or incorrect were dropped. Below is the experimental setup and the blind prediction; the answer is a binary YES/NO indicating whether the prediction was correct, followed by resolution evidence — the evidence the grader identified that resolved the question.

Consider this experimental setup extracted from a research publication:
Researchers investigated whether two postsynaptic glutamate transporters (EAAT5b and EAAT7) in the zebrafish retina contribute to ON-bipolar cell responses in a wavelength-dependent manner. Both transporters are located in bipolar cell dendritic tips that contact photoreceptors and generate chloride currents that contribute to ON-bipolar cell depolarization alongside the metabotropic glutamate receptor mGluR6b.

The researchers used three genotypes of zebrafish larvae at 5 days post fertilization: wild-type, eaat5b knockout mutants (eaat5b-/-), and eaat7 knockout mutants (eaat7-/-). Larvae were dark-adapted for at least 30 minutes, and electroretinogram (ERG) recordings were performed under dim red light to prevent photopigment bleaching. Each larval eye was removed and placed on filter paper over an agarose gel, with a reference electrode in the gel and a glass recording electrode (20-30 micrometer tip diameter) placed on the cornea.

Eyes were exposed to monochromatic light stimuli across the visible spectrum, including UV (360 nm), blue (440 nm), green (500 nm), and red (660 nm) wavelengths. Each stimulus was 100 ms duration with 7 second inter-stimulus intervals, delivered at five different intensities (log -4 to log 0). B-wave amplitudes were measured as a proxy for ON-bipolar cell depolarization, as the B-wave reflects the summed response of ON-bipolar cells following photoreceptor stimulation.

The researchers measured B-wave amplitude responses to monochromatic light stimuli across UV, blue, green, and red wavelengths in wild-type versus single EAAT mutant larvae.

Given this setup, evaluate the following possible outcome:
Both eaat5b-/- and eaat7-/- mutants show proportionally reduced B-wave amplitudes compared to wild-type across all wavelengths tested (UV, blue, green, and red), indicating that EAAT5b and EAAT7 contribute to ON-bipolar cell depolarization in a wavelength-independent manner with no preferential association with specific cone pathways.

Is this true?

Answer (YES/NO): NO